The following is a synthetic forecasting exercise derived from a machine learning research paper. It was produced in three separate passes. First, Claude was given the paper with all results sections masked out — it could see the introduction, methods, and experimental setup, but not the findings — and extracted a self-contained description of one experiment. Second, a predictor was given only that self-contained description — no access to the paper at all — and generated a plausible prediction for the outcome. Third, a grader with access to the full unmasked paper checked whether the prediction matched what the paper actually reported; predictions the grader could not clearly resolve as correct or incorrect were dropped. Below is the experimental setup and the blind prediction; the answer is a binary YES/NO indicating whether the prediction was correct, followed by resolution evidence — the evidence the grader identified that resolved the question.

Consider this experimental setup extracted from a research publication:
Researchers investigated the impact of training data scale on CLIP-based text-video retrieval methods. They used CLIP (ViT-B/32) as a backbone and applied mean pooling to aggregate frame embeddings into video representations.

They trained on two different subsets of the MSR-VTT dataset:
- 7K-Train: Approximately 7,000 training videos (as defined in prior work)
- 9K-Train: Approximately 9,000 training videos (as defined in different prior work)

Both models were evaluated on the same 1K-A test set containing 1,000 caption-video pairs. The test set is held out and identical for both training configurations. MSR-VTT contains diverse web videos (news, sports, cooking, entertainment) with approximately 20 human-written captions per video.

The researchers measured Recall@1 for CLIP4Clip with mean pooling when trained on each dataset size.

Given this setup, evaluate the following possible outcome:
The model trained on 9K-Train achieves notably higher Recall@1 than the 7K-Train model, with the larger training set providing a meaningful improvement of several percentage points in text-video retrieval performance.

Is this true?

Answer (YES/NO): NO